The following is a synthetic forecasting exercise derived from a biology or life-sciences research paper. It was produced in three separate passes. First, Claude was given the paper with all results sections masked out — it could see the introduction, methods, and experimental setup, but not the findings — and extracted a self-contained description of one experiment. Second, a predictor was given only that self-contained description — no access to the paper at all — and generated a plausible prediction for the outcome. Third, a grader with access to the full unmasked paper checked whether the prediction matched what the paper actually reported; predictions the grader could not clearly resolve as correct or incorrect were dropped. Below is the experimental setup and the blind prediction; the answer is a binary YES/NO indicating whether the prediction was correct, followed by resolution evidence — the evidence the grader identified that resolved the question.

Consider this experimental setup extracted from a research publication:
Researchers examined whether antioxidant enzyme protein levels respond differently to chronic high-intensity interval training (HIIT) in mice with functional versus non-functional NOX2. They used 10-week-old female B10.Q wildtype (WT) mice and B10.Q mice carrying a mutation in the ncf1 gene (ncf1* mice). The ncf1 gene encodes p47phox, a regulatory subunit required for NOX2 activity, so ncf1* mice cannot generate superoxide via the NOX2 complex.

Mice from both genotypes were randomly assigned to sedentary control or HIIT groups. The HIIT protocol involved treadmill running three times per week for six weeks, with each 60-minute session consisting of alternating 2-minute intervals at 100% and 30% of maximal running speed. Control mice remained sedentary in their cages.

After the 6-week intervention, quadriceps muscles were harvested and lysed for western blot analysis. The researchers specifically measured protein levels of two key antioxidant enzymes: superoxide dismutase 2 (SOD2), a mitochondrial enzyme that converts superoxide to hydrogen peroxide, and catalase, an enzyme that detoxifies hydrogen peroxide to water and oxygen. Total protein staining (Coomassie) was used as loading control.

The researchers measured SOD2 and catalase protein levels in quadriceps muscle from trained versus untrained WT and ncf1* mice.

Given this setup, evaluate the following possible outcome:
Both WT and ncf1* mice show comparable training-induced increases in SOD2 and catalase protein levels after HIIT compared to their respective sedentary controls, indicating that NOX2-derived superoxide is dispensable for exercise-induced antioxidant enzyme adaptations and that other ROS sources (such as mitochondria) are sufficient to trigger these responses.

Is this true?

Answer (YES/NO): NO